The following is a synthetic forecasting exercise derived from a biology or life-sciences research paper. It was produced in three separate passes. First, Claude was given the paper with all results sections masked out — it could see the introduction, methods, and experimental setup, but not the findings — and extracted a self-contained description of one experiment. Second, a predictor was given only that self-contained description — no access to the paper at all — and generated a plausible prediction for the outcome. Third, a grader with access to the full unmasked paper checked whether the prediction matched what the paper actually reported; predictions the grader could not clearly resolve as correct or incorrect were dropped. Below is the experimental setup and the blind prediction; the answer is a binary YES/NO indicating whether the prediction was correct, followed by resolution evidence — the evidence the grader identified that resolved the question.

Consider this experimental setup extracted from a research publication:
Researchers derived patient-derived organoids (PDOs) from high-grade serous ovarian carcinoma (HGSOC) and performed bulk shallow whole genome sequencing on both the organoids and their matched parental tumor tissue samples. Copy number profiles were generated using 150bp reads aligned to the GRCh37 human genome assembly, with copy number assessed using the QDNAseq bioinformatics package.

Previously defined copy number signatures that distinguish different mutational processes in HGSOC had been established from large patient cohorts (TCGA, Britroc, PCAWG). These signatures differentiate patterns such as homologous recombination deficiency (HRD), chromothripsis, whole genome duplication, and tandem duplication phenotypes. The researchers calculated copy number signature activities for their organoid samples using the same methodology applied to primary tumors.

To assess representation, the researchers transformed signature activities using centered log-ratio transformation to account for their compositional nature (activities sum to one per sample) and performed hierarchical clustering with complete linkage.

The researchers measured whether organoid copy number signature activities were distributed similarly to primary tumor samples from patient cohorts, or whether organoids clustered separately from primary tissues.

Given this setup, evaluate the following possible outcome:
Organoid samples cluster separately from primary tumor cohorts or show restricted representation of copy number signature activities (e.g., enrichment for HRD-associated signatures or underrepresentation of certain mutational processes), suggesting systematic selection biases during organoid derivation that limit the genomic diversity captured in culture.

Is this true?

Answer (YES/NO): NO